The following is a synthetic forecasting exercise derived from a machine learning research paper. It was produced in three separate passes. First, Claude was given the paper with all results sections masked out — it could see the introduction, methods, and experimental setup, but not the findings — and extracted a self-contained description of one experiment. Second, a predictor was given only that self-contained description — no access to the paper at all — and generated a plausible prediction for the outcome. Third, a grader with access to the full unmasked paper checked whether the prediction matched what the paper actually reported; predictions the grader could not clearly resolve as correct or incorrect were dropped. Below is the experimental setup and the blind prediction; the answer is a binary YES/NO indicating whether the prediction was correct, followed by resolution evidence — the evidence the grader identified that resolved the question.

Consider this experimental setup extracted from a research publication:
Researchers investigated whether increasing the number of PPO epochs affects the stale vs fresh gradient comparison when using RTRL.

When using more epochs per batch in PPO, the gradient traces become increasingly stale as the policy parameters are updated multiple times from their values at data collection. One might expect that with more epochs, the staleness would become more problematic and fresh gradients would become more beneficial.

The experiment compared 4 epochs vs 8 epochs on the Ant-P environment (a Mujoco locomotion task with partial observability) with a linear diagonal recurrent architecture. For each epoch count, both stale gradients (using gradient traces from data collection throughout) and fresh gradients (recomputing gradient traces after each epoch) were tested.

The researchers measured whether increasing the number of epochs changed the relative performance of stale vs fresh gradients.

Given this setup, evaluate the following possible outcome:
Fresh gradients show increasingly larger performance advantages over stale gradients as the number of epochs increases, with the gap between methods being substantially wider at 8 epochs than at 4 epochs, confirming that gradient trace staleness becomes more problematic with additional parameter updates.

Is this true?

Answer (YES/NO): NO